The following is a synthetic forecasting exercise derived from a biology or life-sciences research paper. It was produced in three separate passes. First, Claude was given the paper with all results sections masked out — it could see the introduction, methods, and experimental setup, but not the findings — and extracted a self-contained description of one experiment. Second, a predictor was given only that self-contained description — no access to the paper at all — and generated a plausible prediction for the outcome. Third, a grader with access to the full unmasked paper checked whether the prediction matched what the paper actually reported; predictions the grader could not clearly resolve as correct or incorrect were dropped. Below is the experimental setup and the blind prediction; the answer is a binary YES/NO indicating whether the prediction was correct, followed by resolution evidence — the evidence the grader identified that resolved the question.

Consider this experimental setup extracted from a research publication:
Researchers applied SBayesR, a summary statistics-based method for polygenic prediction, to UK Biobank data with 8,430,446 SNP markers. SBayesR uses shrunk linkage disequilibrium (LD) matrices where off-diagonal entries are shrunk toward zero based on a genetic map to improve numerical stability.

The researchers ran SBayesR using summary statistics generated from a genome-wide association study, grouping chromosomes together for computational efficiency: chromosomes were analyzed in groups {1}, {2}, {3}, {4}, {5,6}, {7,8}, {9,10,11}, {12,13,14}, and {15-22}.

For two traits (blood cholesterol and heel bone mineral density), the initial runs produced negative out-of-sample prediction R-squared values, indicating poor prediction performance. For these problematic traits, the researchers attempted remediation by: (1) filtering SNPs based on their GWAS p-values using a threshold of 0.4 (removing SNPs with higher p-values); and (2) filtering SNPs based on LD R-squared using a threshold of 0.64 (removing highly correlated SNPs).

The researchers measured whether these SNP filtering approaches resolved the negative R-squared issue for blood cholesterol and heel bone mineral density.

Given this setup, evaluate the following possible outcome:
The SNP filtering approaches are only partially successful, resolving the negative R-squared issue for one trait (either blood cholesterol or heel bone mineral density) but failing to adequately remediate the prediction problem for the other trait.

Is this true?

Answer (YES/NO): NO